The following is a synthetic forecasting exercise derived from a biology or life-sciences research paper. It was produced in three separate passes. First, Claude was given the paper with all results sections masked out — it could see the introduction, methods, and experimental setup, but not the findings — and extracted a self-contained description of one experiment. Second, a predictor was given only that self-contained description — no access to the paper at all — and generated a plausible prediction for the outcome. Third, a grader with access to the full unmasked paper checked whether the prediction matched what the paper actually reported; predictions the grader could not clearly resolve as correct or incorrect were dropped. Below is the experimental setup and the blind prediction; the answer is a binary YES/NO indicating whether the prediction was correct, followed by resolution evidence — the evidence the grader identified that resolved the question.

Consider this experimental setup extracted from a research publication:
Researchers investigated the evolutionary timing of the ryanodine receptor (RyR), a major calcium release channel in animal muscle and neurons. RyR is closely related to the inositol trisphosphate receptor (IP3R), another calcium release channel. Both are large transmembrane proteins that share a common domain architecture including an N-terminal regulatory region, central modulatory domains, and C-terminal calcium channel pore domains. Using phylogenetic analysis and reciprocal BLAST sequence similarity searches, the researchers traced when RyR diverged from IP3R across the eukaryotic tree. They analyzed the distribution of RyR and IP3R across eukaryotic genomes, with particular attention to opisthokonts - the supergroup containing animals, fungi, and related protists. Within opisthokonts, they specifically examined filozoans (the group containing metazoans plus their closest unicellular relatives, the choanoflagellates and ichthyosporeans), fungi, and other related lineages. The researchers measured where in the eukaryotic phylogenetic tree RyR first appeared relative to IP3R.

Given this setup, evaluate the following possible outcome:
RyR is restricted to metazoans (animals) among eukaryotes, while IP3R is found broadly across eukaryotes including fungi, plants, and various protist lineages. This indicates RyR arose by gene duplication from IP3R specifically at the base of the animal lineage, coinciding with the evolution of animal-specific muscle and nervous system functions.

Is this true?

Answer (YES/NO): NO